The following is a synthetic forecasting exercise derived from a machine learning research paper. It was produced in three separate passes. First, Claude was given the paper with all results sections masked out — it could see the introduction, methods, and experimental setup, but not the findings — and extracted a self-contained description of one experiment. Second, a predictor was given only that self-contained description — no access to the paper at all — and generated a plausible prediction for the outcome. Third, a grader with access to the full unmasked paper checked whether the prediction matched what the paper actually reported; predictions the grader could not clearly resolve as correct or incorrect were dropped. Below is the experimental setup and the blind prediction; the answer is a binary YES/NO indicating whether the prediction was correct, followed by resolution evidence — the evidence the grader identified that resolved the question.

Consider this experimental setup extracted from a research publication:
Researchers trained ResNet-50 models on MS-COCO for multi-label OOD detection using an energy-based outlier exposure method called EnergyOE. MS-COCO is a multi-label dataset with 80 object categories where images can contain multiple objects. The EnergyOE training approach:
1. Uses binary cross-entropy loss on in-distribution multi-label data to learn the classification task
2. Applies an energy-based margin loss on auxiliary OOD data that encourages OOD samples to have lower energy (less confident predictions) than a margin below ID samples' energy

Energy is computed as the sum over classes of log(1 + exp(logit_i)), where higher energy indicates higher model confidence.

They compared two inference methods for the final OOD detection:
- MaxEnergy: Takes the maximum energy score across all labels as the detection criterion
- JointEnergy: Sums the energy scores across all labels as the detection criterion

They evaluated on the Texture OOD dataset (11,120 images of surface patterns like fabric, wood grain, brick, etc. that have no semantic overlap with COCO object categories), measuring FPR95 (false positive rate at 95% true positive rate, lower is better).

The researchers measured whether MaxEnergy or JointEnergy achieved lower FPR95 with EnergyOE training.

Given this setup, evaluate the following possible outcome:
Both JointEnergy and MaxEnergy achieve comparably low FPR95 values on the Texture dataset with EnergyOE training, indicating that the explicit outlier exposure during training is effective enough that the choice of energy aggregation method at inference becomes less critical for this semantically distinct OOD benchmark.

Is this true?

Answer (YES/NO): NO